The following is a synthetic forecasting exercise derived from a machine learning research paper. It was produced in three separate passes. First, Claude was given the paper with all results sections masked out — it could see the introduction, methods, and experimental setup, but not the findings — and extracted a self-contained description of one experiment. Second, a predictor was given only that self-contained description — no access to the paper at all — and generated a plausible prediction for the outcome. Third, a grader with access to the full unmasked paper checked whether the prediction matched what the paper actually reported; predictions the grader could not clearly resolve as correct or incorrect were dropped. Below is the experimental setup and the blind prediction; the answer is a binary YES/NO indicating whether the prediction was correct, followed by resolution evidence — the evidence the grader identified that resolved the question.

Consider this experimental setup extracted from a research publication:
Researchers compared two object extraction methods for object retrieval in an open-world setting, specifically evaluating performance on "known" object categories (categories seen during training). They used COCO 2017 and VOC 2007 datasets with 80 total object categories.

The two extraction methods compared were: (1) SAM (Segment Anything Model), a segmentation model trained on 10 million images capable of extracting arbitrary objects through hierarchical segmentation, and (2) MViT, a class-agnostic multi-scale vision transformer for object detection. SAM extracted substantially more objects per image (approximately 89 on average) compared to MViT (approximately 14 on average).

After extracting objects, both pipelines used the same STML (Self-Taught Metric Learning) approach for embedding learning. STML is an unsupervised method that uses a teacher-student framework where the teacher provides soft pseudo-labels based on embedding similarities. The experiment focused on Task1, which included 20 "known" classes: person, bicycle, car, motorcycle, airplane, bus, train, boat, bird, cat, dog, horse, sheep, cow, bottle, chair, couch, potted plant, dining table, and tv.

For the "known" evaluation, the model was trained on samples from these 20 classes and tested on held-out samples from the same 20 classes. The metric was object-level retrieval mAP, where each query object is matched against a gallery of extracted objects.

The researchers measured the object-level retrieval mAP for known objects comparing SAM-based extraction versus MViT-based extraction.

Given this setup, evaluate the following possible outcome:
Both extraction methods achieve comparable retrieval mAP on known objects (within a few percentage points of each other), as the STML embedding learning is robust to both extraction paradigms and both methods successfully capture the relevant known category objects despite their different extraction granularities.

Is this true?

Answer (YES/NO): NO